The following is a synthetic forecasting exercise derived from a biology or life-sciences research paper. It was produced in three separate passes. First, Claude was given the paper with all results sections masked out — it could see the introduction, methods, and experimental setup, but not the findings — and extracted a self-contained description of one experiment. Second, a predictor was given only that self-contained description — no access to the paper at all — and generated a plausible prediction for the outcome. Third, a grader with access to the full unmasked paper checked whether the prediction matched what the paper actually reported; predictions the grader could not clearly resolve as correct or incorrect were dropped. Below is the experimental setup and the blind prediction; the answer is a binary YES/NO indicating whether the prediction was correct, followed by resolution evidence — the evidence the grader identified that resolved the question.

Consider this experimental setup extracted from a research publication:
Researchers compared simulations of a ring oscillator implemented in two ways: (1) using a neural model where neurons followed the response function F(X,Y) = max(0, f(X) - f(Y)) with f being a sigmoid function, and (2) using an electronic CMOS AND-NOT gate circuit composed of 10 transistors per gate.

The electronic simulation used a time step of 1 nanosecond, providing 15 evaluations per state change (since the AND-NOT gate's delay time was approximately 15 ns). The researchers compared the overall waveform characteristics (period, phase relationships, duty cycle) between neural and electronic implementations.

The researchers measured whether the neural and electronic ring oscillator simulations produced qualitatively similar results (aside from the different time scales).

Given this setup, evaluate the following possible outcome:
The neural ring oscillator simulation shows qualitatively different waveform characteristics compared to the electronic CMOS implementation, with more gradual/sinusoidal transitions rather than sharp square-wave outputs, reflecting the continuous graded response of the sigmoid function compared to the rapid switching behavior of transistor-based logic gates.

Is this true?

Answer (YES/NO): NO